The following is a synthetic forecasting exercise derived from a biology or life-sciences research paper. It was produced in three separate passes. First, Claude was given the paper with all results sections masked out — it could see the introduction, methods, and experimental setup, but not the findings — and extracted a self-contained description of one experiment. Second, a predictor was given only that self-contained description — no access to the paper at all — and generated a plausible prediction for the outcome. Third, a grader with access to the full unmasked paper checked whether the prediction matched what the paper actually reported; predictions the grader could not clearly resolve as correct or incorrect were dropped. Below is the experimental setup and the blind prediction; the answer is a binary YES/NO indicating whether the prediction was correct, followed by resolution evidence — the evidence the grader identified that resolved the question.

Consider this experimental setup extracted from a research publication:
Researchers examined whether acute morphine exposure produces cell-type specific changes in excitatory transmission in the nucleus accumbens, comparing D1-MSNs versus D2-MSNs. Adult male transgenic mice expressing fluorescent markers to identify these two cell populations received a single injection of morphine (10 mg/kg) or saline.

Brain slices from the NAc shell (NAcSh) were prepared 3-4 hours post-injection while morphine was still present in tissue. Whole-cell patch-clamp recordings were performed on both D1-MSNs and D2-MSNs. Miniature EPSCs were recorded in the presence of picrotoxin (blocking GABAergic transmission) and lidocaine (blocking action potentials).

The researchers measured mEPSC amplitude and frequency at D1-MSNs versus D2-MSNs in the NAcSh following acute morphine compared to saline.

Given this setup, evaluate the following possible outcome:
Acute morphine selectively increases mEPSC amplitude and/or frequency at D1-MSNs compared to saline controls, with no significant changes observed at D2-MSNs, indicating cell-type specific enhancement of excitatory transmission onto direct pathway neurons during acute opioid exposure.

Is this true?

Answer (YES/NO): NO